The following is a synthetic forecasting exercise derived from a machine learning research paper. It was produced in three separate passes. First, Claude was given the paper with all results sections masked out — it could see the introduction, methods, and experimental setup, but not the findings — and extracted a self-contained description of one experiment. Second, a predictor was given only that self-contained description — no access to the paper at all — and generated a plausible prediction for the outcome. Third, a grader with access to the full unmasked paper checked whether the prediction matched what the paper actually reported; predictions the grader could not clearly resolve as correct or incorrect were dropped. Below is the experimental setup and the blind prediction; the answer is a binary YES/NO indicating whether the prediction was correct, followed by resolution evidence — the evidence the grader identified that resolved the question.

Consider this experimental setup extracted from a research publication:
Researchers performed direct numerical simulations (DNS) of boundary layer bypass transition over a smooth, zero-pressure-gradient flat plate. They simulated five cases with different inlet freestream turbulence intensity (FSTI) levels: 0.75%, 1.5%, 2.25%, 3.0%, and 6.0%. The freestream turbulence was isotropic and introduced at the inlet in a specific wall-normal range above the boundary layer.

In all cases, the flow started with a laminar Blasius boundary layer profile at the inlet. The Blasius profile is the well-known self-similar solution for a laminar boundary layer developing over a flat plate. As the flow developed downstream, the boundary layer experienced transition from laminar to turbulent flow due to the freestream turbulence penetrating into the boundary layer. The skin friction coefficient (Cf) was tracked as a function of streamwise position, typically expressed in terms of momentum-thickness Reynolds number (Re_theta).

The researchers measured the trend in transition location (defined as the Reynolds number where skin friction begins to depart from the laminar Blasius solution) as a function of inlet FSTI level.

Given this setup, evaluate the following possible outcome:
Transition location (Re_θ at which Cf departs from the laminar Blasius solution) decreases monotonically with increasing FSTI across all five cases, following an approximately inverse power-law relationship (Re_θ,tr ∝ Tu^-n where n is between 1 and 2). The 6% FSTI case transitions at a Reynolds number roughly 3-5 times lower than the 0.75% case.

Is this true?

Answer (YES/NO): NO